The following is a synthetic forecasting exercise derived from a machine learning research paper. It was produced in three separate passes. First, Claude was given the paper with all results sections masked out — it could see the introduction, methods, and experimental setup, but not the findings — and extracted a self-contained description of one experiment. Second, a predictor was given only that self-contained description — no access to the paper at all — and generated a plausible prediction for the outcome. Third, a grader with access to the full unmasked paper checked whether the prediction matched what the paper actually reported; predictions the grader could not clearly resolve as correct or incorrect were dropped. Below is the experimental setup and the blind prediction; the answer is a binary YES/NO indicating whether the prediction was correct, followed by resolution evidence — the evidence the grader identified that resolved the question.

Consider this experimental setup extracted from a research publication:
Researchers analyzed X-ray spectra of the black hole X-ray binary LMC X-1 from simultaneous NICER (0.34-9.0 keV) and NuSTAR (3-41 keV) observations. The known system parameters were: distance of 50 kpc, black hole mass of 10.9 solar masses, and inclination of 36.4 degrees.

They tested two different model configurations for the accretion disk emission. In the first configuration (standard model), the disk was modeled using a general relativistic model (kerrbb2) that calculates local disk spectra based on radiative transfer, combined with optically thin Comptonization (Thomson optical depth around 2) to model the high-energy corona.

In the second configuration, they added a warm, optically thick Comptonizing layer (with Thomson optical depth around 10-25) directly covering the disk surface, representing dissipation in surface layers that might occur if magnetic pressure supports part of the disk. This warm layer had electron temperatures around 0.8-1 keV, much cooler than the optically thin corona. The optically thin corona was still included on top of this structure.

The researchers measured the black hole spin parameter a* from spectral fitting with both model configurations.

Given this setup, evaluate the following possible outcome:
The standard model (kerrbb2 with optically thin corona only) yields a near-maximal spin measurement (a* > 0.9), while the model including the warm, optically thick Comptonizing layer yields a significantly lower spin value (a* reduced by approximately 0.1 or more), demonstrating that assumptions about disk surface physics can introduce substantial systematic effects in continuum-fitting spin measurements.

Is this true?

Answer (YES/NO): YES